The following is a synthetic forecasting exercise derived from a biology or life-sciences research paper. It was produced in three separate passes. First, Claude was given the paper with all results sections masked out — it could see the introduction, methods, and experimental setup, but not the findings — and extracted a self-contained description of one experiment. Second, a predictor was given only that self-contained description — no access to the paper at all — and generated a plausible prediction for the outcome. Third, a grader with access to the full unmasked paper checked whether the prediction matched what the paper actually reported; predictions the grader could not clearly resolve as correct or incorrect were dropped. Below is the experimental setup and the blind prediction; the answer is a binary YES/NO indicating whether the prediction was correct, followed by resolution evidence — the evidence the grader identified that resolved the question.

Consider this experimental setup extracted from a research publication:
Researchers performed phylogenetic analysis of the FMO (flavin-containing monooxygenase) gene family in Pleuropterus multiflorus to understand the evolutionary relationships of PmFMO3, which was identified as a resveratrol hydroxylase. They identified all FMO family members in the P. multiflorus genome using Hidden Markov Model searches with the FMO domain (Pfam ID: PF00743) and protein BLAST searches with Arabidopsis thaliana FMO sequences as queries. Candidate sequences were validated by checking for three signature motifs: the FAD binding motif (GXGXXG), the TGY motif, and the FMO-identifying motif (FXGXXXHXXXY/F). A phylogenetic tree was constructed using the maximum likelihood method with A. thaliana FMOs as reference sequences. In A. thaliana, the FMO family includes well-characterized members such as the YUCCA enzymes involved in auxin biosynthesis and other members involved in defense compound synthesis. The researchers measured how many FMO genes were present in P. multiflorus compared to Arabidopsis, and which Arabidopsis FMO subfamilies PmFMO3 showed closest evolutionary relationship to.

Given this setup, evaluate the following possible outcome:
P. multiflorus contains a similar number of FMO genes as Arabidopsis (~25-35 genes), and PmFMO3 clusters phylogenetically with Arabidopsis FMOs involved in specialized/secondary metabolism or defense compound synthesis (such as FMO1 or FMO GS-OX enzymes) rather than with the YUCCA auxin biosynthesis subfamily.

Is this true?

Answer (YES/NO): NO